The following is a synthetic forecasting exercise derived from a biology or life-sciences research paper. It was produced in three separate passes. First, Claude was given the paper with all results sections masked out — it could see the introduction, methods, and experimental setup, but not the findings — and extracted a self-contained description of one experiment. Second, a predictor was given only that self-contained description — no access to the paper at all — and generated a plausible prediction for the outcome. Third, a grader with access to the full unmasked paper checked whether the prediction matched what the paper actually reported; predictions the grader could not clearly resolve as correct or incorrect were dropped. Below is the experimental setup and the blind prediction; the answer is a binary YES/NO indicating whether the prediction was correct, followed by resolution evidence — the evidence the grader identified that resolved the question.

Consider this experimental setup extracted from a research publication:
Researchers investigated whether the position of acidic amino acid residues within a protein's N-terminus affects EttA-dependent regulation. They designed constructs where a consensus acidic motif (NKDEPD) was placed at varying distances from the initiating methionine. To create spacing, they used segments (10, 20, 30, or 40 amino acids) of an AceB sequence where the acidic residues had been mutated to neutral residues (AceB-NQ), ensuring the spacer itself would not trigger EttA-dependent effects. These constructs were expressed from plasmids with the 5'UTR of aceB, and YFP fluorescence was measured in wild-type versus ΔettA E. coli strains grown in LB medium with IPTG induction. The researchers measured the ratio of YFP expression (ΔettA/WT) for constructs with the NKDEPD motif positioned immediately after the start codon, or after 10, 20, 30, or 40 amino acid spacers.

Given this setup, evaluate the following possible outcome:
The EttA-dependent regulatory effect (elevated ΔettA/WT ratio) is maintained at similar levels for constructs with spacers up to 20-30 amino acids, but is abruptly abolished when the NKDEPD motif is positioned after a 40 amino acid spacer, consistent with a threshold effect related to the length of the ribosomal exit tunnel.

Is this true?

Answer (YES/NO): NO